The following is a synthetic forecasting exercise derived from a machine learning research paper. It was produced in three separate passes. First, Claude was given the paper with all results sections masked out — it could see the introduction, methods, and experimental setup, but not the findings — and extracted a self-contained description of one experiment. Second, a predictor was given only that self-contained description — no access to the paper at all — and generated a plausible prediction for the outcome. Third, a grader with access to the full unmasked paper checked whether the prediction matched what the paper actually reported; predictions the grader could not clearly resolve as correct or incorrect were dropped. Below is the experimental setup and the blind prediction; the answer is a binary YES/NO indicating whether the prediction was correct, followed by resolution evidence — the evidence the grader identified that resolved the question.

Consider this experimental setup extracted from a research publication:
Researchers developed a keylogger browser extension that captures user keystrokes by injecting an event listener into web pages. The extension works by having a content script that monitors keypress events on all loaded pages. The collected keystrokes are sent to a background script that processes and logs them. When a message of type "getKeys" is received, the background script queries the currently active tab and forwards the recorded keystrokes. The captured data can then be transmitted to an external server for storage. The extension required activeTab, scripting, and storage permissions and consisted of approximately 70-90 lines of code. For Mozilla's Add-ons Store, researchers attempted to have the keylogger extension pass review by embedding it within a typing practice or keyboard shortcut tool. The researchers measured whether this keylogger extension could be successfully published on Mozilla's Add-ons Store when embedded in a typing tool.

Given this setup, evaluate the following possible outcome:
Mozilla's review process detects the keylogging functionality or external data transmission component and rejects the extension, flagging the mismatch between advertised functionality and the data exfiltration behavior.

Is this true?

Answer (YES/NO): NO